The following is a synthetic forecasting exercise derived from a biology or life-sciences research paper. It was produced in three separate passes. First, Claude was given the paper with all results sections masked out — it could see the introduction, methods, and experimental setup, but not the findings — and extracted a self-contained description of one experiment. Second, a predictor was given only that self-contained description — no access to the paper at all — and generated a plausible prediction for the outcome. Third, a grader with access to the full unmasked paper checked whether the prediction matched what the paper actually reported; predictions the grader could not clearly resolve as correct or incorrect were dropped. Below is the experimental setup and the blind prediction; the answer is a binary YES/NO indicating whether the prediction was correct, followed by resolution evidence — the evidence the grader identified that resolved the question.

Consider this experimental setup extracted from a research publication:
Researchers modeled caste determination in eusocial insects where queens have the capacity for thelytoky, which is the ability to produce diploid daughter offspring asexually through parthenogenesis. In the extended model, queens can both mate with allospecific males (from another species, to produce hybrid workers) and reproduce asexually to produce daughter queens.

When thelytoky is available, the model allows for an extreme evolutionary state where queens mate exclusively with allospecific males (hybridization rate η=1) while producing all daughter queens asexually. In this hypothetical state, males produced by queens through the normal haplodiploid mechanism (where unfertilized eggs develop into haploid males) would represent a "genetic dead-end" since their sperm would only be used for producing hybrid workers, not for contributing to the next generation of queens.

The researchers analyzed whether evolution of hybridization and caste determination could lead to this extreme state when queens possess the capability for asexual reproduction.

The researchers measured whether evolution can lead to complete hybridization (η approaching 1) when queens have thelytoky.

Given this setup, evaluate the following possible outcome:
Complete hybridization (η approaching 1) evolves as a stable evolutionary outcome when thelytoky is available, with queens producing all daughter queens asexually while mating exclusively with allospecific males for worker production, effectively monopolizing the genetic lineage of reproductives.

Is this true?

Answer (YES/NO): YES